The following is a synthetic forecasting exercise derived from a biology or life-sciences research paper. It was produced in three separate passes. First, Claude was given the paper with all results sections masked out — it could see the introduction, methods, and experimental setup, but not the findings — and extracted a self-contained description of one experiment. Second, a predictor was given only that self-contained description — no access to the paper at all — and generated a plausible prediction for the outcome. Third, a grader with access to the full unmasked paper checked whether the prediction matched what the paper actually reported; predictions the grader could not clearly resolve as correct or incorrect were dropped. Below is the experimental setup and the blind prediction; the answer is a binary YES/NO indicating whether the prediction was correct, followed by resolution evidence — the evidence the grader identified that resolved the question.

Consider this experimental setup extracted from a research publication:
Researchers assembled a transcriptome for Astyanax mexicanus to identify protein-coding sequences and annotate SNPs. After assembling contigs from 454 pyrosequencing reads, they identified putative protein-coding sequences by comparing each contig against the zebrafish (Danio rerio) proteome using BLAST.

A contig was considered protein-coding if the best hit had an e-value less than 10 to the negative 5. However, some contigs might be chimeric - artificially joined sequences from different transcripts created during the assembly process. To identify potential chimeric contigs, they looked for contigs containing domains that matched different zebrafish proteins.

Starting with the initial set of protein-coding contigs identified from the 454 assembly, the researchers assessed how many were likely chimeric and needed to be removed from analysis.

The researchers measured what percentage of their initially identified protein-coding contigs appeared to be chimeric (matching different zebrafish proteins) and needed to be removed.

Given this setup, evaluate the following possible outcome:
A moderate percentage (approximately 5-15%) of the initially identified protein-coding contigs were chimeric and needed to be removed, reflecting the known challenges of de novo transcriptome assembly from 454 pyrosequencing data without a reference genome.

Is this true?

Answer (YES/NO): NO